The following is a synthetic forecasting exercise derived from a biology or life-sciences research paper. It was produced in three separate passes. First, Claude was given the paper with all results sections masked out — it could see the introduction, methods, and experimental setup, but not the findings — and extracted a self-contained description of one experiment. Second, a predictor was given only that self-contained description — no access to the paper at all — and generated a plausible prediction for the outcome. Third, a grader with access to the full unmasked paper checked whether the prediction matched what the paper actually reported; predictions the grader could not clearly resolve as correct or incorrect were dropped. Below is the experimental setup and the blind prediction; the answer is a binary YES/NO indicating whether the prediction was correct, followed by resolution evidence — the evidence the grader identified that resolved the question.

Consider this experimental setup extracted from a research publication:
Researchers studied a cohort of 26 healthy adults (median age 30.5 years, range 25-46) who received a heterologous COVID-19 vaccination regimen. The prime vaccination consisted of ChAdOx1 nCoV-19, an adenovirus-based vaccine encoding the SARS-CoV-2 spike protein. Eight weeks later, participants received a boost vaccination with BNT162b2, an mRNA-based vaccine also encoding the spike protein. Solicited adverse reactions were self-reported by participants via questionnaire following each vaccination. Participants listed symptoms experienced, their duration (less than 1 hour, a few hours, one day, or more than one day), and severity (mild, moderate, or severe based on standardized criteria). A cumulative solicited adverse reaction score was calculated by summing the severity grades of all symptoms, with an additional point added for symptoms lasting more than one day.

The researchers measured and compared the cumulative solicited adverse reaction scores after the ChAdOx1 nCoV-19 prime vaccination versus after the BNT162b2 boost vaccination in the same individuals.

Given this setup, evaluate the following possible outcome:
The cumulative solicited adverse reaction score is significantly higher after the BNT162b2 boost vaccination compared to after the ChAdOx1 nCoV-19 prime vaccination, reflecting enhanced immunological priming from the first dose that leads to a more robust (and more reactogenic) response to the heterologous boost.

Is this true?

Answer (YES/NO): NO